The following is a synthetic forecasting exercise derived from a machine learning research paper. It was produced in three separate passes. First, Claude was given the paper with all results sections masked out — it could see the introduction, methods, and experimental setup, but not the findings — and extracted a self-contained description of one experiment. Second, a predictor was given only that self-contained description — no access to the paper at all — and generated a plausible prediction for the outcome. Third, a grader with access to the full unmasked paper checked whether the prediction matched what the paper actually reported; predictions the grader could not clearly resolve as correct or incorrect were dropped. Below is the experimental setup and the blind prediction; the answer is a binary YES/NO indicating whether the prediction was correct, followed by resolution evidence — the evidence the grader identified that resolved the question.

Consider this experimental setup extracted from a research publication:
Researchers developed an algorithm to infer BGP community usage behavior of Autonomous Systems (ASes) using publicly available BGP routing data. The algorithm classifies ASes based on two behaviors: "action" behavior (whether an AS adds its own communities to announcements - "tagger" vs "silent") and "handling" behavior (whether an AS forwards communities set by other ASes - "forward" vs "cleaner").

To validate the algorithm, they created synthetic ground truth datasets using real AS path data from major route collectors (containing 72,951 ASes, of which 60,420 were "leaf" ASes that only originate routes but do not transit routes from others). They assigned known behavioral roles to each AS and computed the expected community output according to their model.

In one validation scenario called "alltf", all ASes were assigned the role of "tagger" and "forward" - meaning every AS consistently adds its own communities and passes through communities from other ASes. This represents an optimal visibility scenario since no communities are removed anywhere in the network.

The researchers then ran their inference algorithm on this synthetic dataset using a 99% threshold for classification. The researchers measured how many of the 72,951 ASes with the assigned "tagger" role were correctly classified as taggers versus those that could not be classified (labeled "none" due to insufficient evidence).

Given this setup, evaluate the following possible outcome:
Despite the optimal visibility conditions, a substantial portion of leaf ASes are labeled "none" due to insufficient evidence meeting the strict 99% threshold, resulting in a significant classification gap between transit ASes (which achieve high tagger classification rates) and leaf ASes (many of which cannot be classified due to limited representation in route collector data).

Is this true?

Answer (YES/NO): NO